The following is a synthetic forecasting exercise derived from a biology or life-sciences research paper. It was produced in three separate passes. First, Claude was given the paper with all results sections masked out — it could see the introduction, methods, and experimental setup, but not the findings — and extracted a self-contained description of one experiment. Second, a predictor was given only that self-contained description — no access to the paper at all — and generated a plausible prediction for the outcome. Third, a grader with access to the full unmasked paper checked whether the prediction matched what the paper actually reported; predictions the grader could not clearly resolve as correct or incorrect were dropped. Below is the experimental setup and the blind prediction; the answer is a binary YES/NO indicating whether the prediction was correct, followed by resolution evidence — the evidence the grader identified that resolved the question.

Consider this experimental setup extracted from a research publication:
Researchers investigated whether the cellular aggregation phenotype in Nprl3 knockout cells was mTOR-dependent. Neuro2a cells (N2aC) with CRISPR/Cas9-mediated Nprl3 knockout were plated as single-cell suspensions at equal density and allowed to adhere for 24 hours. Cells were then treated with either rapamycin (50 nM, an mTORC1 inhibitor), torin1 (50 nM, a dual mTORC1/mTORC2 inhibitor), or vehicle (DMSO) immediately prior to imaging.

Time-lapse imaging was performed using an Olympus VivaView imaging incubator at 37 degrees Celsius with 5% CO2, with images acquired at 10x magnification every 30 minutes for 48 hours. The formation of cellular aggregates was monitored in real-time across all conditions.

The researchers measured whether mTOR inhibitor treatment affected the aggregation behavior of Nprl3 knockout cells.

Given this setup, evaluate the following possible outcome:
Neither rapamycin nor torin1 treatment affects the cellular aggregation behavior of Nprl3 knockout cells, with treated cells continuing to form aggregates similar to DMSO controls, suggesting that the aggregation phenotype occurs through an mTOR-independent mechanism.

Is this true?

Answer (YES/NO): NO